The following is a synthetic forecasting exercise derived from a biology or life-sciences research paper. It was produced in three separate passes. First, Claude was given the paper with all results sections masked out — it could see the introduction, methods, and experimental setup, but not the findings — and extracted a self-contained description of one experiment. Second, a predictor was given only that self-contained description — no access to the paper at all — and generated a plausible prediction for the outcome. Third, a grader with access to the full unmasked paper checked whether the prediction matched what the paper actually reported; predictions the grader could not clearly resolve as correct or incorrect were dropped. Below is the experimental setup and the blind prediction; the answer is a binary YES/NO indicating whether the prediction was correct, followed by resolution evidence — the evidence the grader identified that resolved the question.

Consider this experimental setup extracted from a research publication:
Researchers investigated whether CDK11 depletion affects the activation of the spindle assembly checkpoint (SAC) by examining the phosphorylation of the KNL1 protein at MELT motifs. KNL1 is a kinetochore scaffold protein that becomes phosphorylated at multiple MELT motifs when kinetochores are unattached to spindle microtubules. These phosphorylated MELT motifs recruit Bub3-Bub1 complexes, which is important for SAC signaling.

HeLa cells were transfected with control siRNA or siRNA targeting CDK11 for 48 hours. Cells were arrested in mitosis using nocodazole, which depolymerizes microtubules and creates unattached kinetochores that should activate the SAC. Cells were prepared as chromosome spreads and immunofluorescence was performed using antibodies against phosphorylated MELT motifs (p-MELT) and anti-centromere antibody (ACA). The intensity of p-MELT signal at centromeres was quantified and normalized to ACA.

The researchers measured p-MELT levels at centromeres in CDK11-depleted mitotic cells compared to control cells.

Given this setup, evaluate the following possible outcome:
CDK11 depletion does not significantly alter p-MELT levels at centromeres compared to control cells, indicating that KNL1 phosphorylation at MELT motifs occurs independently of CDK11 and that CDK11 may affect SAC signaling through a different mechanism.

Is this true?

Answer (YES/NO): NO